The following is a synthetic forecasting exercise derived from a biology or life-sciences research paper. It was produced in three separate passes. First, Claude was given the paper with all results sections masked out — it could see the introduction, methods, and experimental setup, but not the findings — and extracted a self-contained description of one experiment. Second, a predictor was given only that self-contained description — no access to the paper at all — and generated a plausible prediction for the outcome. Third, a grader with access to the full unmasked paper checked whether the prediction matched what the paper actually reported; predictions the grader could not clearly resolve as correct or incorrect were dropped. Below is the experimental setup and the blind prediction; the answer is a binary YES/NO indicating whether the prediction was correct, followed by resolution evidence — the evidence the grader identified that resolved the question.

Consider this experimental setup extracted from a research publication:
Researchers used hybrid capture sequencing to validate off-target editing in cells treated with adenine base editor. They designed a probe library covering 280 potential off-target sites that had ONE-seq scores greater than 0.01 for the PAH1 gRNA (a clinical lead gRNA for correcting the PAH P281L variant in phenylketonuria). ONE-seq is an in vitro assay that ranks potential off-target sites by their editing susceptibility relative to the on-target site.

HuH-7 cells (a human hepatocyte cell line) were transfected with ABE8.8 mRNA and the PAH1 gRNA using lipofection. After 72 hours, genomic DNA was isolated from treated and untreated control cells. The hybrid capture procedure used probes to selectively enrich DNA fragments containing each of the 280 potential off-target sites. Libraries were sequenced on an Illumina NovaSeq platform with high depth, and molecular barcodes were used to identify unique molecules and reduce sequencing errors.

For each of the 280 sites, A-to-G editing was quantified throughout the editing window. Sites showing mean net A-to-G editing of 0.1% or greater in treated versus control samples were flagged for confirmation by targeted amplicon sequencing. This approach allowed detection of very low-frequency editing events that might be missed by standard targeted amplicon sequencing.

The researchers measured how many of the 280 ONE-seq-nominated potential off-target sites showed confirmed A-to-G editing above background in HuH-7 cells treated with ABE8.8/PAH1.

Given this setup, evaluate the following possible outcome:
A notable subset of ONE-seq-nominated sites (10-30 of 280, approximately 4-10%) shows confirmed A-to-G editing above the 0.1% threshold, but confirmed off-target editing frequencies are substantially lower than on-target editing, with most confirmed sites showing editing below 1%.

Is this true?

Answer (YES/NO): NO